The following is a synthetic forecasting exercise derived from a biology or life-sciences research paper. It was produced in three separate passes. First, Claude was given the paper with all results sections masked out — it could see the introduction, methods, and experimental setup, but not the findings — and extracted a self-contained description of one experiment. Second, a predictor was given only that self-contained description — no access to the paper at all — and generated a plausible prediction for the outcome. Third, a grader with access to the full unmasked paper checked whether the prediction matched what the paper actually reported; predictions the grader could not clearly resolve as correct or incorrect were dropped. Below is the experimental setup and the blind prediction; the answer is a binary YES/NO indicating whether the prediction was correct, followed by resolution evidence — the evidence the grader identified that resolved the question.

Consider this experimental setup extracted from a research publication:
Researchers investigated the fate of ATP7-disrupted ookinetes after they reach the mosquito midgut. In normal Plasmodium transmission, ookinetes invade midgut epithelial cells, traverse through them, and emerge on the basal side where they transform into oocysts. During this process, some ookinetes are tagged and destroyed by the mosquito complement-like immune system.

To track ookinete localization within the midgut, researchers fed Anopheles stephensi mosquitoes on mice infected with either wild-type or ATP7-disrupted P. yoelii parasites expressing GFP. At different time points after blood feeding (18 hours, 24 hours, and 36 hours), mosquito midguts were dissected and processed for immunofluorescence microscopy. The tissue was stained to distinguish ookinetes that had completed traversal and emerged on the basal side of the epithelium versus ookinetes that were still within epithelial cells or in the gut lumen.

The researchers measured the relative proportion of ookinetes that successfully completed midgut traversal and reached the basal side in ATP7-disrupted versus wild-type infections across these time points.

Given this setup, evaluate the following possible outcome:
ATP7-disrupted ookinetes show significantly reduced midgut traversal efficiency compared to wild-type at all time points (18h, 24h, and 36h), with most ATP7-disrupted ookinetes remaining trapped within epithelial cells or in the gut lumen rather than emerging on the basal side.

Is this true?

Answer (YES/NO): NO